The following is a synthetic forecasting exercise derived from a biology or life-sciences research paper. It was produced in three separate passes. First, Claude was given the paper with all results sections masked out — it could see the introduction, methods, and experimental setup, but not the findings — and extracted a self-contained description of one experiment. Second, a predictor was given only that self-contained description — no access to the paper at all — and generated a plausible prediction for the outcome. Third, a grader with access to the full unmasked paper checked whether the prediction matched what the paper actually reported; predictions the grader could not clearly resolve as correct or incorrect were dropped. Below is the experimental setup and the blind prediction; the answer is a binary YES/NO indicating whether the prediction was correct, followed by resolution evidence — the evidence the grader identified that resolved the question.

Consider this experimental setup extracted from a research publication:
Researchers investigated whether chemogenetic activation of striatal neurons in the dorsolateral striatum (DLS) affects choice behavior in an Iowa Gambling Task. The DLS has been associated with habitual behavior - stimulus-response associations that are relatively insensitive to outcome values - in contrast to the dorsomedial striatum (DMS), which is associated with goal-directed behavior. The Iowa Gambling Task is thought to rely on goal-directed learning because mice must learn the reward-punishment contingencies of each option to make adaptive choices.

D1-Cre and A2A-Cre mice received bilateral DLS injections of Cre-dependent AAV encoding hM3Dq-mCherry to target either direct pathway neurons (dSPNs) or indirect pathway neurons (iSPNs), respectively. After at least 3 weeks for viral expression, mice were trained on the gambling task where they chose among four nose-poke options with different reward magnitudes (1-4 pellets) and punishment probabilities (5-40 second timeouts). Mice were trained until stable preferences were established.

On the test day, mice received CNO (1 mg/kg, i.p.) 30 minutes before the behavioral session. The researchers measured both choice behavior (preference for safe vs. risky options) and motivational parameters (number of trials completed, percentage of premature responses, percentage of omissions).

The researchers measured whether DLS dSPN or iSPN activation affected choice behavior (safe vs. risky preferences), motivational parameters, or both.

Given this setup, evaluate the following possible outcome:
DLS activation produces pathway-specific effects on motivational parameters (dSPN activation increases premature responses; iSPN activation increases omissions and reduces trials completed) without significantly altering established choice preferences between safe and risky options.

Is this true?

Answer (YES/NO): NO